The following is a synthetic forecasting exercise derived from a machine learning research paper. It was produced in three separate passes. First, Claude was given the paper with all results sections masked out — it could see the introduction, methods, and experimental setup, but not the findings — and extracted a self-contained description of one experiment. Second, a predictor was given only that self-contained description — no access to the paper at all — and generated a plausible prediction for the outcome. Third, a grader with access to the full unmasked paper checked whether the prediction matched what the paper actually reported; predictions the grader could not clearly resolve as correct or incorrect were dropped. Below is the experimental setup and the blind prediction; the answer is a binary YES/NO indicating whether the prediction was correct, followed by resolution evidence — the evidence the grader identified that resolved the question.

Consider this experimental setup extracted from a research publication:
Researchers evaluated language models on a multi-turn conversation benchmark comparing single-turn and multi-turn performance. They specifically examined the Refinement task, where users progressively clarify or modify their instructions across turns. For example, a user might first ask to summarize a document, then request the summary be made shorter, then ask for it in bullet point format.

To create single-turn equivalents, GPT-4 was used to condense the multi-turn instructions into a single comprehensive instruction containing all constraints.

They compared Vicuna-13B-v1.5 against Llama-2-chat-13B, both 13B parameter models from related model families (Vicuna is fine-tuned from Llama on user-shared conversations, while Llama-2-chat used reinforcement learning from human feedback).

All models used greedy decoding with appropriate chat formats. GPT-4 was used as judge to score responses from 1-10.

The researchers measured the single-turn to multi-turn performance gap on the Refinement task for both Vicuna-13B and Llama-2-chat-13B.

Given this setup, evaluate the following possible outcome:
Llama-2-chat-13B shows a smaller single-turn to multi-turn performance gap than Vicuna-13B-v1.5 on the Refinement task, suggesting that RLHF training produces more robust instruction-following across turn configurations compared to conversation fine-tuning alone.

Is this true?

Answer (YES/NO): NO